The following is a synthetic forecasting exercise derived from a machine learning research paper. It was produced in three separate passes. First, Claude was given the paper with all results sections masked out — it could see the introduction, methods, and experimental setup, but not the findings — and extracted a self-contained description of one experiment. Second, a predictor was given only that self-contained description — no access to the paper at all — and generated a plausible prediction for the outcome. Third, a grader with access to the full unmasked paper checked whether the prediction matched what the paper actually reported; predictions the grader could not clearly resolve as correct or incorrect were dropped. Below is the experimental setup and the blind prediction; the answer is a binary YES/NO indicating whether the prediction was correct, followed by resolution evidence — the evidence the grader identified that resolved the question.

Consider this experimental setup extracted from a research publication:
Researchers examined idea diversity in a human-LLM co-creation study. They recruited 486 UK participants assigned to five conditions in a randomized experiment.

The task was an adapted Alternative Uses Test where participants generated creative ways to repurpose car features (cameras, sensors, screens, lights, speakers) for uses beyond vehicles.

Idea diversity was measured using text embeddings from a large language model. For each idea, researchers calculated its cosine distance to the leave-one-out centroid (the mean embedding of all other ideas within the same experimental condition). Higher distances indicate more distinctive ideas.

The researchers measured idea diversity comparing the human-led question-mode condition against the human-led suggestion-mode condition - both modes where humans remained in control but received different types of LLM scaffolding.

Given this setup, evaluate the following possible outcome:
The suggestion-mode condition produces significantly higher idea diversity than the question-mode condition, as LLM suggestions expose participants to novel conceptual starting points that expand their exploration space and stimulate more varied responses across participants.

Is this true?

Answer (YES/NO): NO